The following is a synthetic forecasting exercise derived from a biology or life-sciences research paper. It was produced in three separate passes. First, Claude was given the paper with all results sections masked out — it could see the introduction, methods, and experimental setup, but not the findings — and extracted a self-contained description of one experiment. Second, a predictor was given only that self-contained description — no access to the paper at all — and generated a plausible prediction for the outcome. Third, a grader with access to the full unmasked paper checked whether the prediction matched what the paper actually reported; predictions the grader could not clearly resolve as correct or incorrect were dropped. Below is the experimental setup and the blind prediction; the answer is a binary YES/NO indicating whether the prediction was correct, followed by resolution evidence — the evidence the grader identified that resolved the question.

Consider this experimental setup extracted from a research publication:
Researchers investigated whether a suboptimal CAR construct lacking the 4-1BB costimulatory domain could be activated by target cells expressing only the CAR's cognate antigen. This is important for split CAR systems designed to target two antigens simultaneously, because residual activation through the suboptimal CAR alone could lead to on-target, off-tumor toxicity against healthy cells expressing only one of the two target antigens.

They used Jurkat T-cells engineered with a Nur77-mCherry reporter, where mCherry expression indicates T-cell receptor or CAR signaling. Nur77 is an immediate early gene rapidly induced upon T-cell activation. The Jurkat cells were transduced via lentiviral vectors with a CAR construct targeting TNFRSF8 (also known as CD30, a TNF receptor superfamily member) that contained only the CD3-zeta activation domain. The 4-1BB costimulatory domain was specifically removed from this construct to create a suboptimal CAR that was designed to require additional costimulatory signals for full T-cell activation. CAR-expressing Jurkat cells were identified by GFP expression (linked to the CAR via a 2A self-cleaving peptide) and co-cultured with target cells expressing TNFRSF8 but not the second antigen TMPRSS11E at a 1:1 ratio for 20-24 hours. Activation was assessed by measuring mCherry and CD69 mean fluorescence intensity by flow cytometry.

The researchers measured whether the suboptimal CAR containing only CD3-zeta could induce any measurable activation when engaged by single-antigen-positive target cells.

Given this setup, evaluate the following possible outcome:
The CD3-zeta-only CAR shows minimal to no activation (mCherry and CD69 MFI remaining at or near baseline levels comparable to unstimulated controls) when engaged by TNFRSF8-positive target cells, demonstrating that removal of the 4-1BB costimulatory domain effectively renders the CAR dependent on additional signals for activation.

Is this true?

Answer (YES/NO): NO